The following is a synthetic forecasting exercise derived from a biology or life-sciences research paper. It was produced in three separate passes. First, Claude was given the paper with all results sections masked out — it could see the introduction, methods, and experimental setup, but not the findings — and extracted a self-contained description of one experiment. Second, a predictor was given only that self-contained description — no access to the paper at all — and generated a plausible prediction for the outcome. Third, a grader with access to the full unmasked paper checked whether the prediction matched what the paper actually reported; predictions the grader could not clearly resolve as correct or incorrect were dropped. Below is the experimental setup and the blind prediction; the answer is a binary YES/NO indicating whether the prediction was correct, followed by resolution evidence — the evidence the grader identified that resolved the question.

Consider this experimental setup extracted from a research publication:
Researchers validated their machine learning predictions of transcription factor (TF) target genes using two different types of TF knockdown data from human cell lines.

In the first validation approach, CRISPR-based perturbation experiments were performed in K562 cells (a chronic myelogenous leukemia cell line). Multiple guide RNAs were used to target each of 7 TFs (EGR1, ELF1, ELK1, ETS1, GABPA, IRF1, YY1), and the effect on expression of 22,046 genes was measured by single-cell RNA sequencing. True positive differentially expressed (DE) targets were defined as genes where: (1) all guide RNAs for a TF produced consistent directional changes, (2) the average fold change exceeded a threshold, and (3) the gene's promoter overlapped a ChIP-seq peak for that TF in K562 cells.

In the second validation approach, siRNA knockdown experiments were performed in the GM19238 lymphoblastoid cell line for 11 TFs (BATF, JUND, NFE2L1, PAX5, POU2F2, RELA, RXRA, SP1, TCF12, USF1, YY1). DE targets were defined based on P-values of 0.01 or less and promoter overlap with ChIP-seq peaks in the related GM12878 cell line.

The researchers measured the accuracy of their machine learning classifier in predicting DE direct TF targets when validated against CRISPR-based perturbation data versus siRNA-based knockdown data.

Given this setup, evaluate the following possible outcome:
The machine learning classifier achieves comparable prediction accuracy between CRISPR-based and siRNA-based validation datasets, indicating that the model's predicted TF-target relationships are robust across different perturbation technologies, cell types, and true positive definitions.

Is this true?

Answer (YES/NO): NO